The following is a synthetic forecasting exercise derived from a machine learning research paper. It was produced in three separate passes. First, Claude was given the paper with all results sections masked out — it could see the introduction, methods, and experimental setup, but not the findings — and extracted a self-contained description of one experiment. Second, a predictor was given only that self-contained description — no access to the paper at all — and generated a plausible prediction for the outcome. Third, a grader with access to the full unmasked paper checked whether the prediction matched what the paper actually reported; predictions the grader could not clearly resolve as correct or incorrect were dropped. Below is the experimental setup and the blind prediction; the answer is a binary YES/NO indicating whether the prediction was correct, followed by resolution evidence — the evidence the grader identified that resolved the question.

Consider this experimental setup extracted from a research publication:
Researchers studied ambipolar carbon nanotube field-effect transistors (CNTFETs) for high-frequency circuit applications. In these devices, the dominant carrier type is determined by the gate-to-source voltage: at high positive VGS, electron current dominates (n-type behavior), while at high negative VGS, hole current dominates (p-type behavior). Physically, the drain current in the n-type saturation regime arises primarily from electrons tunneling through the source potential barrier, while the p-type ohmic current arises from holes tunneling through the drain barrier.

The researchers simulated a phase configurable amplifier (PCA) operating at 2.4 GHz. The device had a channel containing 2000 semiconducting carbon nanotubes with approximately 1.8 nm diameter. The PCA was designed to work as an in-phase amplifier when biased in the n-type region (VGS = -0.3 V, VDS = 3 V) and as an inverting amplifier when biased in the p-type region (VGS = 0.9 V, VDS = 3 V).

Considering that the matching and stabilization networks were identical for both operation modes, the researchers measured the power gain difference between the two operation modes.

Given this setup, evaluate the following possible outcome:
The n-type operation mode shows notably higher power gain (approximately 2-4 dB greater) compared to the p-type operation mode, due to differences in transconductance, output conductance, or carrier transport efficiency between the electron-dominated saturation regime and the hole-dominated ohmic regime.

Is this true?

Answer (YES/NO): YES